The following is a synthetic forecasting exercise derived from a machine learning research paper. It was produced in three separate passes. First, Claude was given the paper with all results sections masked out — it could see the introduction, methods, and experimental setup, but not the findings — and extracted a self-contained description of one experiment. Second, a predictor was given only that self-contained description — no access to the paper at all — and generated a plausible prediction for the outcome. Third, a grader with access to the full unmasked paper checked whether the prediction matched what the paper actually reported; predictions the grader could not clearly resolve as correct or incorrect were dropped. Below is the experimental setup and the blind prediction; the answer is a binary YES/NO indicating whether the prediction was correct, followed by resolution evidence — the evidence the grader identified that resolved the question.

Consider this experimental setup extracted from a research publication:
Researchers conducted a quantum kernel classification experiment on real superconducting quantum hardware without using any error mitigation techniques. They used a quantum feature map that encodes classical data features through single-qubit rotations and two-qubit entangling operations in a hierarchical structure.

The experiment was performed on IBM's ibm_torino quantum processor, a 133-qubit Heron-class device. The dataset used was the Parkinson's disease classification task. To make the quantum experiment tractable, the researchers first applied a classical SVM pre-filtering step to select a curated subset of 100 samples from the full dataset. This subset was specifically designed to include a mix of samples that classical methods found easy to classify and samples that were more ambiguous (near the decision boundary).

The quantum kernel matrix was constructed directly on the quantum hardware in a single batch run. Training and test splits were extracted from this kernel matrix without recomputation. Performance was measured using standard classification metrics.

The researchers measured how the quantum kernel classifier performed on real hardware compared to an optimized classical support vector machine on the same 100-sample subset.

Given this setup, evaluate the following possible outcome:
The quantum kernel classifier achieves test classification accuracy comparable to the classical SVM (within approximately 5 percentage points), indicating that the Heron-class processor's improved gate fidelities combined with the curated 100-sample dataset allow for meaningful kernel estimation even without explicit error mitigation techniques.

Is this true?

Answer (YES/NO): YES